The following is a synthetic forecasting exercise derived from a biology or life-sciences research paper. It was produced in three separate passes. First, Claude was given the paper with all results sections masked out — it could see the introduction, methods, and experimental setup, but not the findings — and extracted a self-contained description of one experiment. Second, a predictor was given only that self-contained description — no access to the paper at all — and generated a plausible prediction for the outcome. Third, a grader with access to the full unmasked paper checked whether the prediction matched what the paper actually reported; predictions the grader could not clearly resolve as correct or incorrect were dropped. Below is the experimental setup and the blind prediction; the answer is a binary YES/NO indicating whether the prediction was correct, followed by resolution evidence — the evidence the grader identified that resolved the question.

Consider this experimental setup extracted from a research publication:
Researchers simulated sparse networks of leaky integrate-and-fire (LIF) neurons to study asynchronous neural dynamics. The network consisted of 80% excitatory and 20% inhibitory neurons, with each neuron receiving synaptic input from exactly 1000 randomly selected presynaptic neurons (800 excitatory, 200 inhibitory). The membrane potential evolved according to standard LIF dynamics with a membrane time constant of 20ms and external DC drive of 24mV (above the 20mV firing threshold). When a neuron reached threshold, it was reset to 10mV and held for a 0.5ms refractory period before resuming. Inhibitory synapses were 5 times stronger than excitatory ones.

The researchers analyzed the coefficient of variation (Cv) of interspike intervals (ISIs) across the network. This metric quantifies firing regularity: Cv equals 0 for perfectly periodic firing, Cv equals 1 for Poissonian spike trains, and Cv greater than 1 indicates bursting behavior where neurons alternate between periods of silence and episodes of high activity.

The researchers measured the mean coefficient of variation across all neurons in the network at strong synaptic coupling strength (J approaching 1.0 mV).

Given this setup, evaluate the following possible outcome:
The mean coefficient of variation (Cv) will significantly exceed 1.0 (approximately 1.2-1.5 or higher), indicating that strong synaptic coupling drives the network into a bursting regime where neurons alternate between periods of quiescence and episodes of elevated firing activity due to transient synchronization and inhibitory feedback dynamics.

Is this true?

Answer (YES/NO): YES